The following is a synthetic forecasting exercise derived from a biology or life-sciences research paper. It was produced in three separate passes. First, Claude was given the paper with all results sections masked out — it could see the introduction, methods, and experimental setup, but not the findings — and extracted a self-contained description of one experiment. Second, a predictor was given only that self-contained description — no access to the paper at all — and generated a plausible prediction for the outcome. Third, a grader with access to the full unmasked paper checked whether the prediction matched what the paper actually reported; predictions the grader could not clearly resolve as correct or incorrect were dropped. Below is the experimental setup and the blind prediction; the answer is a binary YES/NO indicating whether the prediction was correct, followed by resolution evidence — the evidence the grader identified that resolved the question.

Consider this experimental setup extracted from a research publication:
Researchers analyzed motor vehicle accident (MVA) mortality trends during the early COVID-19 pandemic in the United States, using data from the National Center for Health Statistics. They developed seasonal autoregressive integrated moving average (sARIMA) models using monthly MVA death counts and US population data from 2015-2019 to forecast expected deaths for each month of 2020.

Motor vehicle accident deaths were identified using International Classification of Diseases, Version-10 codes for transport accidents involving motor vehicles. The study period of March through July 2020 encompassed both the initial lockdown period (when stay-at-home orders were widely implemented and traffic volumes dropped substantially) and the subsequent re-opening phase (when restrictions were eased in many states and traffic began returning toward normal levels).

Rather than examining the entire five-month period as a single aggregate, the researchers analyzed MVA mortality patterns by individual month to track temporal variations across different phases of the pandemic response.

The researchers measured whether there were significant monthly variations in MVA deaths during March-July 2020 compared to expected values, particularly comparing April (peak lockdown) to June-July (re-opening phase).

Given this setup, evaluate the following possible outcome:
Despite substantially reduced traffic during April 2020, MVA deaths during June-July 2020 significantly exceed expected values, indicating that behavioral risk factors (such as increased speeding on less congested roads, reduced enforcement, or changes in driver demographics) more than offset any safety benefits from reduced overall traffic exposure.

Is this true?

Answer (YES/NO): YES